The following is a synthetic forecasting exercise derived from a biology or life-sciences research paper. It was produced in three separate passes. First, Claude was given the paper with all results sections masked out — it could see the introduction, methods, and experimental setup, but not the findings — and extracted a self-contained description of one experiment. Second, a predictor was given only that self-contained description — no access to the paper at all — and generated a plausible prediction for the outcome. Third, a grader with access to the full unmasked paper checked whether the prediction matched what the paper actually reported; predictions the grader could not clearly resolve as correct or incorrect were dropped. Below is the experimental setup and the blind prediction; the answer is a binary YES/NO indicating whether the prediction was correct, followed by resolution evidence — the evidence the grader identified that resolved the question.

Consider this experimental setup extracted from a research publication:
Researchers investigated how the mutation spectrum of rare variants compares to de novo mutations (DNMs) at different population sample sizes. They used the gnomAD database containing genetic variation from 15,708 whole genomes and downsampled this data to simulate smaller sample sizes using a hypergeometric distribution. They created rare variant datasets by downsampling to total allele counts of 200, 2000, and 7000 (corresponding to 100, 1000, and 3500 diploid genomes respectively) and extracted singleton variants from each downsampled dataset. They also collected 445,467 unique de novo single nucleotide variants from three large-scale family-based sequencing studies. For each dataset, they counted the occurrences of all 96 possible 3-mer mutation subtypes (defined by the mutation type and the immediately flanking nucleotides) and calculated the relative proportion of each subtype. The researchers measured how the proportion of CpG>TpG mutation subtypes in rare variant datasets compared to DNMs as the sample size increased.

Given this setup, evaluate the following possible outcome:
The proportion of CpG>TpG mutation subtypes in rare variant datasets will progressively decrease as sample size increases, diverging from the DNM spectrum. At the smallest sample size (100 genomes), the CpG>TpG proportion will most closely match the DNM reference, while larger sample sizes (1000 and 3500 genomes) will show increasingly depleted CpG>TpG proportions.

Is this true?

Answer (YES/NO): YES